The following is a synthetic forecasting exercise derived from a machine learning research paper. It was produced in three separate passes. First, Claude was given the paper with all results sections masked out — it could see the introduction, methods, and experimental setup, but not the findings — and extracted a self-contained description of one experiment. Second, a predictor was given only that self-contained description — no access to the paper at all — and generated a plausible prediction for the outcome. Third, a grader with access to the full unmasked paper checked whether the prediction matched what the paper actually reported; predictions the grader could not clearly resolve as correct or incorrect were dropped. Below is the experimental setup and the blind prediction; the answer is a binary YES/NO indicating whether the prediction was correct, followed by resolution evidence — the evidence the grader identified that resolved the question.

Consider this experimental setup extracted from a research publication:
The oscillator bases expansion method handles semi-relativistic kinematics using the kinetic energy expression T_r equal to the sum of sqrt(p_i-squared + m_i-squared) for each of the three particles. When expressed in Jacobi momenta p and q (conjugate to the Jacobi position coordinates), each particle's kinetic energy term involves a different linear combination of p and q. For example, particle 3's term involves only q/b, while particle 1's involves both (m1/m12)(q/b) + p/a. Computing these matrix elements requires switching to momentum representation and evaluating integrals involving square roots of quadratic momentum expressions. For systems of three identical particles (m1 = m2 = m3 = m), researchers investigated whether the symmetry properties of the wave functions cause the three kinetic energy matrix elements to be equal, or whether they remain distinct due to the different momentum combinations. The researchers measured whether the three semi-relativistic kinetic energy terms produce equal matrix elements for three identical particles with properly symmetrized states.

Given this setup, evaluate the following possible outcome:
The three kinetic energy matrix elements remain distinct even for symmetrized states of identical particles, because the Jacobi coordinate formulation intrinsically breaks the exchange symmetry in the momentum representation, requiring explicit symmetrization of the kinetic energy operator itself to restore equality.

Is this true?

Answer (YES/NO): NO